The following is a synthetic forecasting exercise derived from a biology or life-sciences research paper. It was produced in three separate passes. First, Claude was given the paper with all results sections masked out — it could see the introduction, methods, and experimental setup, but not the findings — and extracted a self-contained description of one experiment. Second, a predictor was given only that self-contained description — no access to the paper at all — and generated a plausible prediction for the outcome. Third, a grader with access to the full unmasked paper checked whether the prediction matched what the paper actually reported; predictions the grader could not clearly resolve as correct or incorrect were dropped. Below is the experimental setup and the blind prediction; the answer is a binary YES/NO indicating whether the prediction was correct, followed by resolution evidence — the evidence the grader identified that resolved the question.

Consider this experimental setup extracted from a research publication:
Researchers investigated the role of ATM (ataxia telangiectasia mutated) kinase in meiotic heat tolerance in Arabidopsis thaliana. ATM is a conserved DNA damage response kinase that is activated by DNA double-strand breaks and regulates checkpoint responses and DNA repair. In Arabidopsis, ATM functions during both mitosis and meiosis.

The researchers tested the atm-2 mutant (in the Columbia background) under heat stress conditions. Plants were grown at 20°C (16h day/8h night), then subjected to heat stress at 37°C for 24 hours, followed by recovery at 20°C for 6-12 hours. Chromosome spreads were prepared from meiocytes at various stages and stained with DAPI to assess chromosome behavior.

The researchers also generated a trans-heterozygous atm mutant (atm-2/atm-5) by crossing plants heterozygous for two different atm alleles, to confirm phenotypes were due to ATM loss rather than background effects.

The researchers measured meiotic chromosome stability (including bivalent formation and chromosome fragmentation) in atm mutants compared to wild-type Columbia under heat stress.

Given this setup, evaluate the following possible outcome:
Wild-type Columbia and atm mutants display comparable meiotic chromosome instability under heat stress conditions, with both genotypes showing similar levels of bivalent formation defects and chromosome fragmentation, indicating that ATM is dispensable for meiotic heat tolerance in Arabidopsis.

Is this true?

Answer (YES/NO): NO